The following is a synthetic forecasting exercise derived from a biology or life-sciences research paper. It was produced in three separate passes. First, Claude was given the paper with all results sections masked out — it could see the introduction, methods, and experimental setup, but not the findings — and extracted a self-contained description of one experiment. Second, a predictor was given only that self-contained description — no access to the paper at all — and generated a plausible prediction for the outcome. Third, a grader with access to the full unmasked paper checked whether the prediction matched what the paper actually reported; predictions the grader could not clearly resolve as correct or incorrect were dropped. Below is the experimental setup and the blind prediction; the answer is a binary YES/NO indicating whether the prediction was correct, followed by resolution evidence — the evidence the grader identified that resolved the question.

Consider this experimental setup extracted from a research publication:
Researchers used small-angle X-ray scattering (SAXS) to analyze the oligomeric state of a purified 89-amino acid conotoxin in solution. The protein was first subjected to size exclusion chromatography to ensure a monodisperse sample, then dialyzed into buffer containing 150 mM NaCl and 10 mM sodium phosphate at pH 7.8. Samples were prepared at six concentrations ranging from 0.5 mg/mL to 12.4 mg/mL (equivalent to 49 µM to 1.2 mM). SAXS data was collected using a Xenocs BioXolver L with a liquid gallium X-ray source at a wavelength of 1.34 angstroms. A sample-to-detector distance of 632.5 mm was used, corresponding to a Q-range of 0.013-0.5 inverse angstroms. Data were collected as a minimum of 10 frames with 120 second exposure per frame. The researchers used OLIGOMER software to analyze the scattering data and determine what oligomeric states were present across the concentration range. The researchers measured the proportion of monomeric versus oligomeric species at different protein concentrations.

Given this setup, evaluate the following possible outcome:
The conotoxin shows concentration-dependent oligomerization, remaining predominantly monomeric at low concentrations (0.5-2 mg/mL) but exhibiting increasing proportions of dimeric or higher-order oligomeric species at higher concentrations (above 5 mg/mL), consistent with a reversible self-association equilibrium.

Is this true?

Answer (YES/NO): NO